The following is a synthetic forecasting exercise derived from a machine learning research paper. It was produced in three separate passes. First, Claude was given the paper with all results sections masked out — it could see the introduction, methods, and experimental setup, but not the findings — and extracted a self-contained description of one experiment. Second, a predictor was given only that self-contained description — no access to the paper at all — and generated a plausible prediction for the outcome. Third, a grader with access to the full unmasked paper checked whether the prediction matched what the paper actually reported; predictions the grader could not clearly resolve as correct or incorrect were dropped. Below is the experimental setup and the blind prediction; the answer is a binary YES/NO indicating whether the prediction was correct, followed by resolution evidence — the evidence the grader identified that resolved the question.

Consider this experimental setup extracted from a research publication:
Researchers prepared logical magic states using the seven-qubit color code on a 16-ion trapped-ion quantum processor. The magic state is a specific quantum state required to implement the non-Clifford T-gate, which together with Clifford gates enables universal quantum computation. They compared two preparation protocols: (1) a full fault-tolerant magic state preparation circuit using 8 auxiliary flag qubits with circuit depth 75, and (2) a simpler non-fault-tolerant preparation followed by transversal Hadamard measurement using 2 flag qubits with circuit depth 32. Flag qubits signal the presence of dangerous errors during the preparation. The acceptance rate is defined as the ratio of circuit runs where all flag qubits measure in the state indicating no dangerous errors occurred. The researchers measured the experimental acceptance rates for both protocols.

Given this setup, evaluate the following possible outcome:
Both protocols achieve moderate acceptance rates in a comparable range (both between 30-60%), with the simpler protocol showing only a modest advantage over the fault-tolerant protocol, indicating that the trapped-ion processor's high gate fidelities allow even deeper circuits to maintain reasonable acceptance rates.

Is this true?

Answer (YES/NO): NO